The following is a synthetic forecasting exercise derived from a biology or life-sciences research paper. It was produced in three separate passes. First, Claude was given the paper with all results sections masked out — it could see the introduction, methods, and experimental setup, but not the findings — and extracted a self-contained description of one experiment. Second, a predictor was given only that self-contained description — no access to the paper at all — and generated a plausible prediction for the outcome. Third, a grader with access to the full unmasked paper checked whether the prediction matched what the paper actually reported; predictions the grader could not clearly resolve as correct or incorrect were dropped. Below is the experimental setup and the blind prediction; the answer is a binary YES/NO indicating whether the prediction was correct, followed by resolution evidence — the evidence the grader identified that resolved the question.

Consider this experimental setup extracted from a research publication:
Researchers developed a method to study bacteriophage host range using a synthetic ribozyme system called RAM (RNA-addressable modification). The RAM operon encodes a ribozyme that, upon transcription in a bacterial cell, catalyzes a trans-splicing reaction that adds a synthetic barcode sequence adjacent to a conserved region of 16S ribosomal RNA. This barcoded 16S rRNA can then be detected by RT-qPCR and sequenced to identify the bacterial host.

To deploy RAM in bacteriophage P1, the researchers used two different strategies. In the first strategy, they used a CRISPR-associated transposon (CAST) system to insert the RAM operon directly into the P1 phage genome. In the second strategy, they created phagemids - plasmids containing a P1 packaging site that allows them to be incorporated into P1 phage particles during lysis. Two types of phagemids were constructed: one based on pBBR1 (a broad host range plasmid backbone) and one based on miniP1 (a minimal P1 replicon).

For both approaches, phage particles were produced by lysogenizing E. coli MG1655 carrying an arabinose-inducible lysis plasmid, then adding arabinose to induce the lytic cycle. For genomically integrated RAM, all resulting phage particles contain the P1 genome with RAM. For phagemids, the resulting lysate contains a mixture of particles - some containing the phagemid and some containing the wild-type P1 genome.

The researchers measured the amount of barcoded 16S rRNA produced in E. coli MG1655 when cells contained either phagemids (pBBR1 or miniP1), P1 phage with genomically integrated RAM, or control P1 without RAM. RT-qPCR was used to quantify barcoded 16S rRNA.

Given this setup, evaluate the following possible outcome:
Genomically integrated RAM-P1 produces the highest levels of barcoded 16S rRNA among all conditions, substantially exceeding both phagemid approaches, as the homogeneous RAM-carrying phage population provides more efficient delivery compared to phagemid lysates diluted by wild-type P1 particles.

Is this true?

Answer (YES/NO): NO